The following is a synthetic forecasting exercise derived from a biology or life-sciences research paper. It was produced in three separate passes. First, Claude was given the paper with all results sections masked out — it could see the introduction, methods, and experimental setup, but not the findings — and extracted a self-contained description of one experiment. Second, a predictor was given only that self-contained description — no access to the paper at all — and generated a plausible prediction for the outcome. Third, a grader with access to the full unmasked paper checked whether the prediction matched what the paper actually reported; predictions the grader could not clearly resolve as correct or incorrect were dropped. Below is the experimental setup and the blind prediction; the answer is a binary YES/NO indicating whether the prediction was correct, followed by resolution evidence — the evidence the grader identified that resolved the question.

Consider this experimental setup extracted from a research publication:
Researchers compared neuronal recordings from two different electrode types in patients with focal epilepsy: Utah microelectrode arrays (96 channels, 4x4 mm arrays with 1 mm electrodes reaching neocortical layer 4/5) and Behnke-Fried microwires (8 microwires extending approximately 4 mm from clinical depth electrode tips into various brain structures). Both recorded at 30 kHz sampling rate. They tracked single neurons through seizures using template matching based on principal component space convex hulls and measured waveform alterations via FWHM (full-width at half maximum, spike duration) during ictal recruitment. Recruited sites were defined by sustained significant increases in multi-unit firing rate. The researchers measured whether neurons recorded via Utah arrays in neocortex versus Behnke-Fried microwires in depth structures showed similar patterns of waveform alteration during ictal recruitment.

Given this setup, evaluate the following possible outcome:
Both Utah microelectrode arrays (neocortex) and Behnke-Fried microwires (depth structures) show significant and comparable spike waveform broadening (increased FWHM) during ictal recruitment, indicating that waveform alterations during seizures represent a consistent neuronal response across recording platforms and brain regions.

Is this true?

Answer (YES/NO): YES